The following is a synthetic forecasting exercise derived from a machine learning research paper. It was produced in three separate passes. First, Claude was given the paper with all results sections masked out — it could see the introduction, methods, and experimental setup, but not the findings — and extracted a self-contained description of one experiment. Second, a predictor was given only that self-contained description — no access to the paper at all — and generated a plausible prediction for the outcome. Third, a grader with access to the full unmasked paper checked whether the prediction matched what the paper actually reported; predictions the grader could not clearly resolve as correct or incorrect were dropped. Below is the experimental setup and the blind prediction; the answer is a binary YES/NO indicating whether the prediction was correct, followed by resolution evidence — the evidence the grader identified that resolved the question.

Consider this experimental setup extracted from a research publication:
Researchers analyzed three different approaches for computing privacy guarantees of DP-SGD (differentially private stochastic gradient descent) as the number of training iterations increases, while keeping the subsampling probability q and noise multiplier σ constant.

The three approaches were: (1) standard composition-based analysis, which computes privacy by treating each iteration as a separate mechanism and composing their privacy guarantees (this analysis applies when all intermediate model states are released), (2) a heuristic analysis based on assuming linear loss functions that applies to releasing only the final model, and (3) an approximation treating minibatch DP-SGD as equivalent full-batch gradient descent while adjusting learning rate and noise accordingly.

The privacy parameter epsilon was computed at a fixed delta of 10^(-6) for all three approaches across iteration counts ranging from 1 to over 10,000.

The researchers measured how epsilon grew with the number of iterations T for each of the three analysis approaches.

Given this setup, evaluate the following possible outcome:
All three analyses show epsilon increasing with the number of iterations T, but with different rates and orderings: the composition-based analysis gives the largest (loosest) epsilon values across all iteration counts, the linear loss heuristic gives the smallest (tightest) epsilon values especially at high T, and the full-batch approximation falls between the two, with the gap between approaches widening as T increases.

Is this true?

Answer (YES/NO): NO